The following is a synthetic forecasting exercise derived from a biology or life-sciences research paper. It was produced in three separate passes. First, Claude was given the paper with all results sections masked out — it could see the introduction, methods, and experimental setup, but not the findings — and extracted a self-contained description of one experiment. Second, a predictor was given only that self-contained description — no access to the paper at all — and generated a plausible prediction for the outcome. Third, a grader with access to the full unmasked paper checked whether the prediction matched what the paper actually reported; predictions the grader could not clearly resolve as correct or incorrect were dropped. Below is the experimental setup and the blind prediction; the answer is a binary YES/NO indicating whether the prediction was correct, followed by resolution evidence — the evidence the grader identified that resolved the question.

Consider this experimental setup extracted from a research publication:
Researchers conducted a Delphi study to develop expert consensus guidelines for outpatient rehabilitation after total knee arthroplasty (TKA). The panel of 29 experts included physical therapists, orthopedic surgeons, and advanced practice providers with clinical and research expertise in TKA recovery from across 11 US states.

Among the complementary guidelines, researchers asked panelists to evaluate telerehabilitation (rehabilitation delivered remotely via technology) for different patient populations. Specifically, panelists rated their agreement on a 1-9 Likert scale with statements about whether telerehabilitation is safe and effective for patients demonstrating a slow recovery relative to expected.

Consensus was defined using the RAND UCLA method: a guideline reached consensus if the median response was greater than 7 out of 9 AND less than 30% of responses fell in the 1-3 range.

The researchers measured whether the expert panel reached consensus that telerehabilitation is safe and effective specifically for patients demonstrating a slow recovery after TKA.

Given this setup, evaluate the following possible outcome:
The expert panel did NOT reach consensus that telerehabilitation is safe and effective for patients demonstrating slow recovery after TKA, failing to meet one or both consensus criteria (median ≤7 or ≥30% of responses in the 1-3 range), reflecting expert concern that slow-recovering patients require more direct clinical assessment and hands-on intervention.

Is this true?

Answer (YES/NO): YES